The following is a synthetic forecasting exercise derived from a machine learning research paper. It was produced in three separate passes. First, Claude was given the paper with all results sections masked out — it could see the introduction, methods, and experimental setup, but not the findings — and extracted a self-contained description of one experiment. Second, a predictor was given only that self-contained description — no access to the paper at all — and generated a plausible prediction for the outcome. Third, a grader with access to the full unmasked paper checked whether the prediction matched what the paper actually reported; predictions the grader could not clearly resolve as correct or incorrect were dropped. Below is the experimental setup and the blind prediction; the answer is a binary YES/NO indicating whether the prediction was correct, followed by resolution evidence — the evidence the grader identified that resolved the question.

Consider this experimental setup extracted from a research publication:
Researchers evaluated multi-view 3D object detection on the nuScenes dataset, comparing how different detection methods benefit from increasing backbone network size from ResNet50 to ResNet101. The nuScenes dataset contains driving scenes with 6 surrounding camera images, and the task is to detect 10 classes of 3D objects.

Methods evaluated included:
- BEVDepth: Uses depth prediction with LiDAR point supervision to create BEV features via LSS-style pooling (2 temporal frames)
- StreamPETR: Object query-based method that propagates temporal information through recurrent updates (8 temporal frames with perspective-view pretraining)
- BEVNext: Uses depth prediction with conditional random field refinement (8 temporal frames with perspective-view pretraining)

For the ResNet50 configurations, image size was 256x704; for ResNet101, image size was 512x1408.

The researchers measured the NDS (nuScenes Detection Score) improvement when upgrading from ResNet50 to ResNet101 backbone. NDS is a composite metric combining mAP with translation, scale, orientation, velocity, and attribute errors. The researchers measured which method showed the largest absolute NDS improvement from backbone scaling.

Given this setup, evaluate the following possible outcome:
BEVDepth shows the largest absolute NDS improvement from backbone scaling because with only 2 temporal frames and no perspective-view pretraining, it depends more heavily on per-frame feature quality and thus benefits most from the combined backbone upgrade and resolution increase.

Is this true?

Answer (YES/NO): YES